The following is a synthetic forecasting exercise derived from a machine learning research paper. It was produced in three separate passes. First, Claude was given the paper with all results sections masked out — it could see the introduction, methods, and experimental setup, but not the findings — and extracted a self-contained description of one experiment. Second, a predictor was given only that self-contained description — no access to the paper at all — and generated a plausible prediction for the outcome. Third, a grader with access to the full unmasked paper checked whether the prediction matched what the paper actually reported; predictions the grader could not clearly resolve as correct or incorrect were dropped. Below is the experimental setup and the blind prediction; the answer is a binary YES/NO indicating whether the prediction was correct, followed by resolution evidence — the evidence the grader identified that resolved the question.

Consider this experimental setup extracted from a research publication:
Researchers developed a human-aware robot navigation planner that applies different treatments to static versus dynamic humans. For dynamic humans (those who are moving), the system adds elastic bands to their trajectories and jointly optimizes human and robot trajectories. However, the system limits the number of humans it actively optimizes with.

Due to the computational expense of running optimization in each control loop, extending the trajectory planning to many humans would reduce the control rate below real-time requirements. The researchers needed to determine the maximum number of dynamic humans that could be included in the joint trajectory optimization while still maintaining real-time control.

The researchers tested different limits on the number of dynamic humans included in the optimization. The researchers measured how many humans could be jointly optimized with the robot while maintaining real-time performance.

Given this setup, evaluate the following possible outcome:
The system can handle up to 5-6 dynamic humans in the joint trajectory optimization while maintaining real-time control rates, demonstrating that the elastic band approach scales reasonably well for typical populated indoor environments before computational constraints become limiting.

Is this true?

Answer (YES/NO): NO